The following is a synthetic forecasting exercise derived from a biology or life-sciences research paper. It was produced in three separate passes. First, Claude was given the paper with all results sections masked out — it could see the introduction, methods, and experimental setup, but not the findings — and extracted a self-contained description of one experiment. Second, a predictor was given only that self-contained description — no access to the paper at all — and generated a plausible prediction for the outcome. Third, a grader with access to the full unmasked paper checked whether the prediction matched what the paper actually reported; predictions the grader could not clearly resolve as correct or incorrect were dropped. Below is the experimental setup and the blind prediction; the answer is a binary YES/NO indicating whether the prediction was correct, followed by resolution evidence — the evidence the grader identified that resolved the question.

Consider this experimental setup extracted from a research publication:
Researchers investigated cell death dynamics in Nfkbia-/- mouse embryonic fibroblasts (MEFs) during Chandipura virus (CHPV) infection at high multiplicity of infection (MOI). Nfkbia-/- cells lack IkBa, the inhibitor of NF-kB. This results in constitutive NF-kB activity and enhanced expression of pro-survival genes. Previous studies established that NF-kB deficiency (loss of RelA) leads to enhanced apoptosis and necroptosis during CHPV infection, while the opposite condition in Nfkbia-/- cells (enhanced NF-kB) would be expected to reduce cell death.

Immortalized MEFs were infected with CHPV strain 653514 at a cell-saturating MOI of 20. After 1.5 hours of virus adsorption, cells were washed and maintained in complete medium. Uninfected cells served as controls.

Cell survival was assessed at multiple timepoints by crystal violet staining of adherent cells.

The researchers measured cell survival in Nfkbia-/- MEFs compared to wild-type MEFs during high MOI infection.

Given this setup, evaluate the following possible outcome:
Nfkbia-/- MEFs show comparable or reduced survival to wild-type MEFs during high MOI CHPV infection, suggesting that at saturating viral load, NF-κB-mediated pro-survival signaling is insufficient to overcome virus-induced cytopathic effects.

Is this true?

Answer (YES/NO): NO